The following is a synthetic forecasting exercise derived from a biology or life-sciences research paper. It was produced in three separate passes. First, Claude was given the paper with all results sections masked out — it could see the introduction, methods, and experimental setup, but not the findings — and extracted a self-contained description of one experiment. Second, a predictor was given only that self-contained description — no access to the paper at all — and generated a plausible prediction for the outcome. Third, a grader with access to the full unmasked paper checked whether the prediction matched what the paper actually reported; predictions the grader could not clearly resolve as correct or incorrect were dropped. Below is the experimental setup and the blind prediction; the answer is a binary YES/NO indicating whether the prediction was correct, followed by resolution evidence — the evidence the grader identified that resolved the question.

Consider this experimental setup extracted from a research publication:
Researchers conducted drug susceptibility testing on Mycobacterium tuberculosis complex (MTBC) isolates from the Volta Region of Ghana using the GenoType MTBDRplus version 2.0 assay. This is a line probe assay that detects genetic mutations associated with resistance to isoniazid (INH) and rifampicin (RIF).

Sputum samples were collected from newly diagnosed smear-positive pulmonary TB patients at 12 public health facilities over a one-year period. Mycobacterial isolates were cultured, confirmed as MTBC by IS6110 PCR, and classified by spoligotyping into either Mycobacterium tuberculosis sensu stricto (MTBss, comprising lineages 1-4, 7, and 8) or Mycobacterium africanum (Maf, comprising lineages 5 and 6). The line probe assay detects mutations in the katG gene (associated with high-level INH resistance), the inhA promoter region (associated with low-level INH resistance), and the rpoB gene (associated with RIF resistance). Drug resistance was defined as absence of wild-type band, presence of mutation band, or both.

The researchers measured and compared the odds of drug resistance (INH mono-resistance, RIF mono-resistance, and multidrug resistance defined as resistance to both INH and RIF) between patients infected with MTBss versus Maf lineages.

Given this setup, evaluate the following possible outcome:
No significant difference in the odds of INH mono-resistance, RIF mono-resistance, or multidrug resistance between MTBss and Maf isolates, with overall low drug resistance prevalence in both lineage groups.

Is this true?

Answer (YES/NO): NO